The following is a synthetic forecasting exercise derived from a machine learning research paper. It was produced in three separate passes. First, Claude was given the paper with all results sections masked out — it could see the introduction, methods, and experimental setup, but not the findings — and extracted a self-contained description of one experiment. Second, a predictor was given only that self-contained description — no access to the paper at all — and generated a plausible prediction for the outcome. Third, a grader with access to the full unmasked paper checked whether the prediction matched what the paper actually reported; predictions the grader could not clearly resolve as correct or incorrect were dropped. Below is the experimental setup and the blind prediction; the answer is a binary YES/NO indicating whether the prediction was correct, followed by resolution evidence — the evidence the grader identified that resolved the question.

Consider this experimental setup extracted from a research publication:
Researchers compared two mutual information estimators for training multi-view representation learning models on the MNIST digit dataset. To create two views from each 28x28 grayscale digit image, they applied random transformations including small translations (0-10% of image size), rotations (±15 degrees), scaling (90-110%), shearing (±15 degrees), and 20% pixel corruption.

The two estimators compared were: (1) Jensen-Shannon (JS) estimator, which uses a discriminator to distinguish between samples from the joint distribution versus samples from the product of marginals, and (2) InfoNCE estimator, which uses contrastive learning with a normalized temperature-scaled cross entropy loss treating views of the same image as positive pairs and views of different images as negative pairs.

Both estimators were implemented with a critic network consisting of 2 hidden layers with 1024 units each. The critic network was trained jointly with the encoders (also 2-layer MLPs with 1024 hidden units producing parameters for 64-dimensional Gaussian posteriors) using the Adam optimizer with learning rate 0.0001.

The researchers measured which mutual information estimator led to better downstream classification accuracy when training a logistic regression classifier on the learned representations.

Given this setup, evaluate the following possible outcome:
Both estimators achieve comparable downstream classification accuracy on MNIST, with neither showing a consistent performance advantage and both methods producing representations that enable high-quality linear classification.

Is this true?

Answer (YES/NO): NO